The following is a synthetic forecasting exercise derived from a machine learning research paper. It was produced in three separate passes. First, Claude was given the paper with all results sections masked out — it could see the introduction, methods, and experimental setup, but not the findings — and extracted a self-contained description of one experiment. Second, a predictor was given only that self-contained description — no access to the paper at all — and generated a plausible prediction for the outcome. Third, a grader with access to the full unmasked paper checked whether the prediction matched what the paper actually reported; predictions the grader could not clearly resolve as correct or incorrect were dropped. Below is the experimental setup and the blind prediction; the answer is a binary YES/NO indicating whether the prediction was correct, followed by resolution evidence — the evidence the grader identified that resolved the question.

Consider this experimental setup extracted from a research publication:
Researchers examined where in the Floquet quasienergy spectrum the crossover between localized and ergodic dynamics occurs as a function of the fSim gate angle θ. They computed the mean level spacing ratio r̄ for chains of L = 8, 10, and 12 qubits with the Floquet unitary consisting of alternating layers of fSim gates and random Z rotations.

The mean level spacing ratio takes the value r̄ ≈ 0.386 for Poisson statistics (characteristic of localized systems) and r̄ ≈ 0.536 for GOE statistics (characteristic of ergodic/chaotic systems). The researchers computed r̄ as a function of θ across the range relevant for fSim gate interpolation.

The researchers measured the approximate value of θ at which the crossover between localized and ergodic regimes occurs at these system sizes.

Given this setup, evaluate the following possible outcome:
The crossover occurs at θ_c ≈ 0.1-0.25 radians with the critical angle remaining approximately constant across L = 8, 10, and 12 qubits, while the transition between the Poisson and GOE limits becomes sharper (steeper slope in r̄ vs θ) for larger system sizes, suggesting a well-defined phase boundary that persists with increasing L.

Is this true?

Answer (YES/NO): NO